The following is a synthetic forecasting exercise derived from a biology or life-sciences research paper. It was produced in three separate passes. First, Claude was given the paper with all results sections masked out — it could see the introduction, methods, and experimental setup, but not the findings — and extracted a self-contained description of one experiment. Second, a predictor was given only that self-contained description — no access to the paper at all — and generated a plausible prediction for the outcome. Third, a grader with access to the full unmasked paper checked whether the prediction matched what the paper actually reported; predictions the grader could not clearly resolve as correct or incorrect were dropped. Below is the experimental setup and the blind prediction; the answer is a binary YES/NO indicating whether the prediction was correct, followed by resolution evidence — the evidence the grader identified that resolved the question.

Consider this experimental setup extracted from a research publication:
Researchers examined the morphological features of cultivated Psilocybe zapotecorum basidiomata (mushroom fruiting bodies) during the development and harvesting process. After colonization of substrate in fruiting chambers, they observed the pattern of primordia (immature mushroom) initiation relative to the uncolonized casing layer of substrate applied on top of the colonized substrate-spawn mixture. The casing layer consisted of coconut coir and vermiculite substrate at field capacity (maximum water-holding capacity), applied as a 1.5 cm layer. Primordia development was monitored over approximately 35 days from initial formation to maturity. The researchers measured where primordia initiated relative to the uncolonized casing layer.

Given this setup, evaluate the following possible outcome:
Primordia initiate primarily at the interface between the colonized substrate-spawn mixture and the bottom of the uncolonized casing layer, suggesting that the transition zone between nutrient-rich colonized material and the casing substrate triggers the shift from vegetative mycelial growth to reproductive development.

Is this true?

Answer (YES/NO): YES